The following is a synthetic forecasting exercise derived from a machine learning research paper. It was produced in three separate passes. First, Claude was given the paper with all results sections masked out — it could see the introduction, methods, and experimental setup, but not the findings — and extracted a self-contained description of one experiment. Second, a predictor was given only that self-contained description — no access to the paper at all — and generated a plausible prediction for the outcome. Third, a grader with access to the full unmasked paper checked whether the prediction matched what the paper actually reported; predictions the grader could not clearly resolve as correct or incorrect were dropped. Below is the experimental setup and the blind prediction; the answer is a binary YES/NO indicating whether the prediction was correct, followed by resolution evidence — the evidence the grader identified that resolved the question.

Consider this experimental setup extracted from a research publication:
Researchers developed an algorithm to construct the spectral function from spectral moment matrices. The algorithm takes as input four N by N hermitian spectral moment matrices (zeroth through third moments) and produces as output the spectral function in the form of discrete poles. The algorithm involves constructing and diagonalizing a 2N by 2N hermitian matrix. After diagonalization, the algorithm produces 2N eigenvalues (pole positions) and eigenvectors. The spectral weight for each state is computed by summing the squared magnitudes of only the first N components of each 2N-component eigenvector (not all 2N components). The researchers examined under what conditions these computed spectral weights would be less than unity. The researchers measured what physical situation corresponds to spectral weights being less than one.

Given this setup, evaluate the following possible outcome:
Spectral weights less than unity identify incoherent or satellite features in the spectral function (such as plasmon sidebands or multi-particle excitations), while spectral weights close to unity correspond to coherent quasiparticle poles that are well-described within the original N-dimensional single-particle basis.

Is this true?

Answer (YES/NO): NO